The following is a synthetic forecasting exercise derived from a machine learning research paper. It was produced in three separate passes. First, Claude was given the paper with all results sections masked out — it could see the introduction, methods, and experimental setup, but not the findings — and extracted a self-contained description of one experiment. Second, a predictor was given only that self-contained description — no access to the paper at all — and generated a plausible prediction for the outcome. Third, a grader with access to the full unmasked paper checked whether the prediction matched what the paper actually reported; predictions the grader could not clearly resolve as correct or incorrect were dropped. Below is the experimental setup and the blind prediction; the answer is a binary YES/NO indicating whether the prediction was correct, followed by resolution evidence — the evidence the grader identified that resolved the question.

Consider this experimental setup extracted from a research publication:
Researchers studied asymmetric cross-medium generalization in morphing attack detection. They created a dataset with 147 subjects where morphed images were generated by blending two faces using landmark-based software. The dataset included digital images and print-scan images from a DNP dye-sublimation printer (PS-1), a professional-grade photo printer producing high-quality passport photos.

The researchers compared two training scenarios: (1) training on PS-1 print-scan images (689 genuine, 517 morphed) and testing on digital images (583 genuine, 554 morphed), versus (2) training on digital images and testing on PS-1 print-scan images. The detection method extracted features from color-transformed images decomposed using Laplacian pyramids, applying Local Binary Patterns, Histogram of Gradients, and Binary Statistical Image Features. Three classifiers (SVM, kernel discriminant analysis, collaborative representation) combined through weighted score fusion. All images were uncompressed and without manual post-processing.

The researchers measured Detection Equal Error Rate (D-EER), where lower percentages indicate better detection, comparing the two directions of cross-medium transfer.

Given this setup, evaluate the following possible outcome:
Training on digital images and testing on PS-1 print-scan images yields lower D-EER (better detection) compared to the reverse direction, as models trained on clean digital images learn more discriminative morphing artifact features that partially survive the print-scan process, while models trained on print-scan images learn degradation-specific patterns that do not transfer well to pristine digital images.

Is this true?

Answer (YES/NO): NO